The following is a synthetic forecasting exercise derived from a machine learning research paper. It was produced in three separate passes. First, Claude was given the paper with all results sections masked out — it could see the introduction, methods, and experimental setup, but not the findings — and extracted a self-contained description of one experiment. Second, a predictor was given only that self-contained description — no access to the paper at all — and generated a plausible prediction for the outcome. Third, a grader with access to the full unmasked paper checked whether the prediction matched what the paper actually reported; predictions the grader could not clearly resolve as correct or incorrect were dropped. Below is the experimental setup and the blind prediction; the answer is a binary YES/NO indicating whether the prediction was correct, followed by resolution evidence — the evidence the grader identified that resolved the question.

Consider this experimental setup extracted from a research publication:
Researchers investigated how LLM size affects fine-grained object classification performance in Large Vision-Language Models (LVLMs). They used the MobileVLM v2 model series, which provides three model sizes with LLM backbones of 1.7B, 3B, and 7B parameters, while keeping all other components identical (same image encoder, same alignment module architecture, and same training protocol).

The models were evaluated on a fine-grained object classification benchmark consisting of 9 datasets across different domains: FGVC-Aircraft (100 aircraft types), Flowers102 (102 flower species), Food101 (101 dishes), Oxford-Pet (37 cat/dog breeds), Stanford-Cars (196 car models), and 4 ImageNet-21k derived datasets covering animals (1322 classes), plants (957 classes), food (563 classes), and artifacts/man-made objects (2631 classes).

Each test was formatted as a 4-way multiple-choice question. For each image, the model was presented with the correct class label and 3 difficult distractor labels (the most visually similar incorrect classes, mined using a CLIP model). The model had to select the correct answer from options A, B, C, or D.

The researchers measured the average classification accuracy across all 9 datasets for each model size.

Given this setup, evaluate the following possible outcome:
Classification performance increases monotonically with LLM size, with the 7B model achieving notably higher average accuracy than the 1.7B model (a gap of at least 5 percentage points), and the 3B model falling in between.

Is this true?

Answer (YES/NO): YES